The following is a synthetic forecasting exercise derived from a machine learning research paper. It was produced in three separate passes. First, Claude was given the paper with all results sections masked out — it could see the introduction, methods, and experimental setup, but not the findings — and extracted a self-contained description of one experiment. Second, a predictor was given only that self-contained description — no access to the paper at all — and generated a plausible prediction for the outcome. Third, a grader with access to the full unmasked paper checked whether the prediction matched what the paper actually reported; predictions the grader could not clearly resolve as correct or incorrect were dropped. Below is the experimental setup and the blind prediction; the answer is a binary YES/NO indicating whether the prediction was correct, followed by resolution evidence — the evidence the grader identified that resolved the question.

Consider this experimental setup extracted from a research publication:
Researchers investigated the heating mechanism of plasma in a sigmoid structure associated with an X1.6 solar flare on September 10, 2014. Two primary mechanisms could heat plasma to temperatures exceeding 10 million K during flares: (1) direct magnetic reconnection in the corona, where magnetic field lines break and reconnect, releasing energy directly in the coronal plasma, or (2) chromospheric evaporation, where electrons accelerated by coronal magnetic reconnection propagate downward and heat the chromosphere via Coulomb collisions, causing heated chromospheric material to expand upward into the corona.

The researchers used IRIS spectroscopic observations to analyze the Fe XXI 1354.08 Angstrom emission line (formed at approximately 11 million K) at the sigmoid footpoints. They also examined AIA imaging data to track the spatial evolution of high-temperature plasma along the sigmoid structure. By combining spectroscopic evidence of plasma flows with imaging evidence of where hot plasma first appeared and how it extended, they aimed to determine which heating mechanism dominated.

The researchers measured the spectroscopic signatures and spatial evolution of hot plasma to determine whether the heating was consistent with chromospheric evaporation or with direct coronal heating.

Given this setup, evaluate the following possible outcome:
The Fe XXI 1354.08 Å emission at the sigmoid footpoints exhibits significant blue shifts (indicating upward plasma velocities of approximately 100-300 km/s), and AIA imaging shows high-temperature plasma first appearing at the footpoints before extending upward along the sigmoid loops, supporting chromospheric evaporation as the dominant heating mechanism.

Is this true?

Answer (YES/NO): NO